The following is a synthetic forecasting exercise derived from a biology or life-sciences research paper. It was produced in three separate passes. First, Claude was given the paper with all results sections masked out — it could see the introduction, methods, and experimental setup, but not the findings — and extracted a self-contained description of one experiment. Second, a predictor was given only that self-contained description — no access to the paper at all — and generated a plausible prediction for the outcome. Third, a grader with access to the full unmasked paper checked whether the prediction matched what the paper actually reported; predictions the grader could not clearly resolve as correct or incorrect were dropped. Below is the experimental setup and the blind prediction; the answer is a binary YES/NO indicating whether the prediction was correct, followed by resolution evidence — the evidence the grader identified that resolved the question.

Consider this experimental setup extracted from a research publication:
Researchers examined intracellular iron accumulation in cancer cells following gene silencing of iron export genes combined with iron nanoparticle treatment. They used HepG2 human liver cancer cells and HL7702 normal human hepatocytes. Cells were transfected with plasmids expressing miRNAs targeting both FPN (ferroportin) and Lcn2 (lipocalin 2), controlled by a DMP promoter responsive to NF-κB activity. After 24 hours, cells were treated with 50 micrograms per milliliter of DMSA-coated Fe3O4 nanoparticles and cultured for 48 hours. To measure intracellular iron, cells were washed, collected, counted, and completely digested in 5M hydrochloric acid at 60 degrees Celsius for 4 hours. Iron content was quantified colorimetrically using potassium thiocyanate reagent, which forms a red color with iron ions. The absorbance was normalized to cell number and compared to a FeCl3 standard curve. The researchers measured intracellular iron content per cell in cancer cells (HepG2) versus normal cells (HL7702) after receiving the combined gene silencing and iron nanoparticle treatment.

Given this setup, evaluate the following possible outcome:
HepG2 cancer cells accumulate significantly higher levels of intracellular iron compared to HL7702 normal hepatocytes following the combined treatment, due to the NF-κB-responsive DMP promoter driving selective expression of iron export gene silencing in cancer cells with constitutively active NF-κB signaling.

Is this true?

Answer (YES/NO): YES